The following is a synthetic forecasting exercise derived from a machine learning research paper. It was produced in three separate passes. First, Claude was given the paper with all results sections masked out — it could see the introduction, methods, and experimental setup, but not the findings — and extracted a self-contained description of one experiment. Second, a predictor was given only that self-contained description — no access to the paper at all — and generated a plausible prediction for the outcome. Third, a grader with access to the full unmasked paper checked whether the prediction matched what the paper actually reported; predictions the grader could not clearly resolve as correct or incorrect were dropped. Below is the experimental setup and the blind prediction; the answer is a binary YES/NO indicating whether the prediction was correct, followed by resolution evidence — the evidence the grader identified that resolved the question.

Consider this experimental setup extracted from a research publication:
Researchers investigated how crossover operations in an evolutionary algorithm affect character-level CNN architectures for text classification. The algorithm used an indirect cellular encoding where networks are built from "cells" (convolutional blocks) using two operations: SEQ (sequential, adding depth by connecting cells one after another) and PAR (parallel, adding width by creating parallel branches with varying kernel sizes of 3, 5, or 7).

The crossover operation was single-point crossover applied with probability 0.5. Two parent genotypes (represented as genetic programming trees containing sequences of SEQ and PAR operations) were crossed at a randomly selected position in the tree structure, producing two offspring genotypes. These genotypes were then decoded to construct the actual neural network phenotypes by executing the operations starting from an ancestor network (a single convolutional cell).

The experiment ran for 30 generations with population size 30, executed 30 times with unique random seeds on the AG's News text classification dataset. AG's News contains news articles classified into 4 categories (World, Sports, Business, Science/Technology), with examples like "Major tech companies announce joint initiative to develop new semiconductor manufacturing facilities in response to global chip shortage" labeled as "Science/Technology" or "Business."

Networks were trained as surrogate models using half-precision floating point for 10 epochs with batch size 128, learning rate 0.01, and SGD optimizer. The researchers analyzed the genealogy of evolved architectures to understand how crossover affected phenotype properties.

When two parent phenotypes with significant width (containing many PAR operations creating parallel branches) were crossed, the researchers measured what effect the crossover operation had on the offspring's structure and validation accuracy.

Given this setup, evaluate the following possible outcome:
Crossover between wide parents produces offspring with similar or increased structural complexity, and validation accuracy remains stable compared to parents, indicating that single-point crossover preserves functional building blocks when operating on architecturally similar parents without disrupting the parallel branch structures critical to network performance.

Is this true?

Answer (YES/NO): NO